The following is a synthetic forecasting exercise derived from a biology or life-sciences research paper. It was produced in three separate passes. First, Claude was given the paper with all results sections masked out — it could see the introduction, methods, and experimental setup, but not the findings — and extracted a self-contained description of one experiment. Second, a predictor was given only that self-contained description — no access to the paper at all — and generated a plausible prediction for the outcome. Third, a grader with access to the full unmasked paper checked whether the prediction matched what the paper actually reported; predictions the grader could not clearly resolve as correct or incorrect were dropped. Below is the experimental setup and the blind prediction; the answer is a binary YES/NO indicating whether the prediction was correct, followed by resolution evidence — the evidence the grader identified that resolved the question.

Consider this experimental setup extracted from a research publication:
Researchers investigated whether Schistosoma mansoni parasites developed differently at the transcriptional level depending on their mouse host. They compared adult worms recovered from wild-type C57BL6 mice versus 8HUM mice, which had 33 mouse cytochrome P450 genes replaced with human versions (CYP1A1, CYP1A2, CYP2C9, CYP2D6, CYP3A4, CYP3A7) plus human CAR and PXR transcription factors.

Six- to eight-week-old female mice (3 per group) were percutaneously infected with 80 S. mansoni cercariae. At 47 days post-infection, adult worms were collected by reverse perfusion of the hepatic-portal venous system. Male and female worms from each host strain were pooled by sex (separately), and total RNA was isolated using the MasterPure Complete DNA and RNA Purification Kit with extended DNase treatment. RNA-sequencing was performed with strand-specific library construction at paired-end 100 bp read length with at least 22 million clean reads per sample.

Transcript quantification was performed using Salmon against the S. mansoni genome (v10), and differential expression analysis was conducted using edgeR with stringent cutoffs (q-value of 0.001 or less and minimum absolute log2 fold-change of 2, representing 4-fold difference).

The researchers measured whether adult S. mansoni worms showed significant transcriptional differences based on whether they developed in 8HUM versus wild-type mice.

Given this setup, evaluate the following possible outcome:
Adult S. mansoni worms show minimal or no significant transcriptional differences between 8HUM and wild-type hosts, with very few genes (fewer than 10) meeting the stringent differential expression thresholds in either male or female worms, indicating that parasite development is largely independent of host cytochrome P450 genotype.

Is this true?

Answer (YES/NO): YES